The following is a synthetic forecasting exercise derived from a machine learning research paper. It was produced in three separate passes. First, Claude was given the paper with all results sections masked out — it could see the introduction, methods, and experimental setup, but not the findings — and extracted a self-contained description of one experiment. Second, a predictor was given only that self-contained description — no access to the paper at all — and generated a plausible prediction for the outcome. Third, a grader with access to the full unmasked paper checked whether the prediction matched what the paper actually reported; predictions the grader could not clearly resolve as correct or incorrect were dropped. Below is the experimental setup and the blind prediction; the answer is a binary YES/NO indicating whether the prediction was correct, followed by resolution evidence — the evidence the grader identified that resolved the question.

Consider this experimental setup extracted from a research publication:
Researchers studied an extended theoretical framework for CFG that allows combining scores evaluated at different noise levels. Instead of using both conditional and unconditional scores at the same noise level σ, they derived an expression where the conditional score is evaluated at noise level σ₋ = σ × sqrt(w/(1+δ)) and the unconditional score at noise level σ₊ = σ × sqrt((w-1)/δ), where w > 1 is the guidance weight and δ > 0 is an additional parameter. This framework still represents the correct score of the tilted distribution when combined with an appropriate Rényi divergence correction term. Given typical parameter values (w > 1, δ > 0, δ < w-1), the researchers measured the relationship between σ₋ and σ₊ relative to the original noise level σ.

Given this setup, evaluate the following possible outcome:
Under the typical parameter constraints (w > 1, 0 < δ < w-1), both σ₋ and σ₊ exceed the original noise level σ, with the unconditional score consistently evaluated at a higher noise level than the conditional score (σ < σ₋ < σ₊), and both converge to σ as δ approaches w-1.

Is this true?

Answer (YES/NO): YES